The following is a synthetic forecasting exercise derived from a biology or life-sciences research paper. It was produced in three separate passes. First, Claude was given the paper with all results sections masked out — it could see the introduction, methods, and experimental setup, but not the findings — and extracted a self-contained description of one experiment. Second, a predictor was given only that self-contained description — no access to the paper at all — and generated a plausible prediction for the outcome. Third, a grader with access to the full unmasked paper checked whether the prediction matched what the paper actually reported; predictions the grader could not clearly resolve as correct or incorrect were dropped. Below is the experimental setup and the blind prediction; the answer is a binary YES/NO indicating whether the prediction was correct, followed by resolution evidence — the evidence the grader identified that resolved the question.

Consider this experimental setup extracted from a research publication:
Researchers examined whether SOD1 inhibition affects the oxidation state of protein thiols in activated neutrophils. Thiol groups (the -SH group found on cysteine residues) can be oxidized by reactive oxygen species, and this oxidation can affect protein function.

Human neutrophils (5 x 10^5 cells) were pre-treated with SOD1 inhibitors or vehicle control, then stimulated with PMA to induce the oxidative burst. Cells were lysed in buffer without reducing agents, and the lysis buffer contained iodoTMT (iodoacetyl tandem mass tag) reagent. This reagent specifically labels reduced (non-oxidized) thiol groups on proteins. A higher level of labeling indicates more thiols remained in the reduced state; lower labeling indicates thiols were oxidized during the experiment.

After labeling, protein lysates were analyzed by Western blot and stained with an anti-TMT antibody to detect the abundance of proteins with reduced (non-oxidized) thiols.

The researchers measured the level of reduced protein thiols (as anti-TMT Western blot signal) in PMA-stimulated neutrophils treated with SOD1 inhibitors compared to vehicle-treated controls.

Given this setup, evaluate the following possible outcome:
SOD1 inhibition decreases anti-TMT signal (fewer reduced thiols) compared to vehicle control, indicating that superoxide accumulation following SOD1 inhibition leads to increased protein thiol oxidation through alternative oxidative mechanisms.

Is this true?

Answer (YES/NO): YES